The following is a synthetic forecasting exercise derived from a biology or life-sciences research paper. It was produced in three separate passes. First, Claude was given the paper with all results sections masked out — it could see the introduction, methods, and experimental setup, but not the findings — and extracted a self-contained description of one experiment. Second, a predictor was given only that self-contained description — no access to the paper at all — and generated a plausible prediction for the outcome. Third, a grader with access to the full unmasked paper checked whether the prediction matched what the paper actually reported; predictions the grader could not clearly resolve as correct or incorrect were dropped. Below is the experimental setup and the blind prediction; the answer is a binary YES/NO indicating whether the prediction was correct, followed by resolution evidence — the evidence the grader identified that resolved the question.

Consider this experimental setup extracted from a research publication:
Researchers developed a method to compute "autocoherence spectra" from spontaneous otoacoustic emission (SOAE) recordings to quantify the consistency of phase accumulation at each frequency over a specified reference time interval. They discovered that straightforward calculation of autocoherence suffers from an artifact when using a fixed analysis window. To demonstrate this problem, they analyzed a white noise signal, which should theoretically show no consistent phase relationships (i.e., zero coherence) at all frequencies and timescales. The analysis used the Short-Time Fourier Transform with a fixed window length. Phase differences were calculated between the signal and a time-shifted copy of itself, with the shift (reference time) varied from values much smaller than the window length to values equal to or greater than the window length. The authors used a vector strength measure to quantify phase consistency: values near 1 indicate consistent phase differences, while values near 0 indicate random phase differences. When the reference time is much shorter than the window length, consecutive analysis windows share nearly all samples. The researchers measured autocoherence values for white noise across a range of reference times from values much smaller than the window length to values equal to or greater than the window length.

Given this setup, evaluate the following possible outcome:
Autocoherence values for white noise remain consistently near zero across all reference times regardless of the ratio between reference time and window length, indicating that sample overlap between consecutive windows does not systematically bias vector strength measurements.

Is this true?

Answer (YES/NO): NO